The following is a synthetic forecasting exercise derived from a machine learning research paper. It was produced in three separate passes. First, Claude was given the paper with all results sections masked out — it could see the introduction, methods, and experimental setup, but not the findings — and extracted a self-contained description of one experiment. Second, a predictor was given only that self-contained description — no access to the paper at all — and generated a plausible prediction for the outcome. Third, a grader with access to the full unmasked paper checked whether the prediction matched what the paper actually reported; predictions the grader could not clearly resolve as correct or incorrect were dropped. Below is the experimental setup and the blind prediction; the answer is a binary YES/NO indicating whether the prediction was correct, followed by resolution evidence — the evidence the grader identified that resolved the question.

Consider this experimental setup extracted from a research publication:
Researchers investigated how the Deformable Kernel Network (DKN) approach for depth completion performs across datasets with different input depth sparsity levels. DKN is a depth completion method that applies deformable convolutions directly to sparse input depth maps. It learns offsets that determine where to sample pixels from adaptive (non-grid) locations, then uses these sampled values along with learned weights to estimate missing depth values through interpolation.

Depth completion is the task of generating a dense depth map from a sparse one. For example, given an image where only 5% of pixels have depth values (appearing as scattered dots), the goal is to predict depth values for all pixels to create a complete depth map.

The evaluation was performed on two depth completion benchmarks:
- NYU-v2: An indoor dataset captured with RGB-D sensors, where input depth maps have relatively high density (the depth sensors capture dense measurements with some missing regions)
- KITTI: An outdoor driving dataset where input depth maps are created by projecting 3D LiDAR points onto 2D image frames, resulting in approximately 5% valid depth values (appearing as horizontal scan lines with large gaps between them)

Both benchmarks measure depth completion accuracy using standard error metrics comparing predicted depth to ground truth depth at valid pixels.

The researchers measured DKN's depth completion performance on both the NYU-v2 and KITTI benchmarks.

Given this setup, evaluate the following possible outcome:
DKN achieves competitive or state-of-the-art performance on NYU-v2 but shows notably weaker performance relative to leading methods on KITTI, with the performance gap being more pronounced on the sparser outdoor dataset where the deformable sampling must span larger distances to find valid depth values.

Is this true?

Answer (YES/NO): YES